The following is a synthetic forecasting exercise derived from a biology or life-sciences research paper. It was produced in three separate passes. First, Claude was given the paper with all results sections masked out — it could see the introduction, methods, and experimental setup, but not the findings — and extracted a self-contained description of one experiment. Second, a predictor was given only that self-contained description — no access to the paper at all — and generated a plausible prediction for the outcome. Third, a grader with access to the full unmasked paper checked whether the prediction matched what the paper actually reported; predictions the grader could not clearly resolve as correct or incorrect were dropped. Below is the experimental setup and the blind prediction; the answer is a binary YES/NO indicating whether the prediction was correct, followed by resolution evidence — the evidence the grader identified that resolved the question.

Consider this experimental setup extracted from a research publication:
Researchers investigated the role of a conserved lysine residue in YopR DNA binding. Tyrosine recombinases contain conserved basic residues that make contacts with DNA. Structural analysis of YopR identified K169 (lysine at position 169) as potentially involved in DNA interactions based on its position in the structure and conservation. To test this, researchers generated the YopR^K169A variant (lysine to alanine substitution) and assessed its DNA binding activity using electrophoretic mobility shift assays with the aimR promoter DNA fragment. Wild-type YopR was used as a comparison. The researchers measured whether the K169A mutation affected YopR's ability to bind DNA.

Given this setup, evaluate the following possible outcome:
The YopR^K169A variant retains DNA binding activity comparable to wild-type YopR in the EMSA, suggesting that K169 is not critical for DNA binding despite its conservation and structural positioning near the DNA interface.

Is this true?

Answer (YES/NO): YES